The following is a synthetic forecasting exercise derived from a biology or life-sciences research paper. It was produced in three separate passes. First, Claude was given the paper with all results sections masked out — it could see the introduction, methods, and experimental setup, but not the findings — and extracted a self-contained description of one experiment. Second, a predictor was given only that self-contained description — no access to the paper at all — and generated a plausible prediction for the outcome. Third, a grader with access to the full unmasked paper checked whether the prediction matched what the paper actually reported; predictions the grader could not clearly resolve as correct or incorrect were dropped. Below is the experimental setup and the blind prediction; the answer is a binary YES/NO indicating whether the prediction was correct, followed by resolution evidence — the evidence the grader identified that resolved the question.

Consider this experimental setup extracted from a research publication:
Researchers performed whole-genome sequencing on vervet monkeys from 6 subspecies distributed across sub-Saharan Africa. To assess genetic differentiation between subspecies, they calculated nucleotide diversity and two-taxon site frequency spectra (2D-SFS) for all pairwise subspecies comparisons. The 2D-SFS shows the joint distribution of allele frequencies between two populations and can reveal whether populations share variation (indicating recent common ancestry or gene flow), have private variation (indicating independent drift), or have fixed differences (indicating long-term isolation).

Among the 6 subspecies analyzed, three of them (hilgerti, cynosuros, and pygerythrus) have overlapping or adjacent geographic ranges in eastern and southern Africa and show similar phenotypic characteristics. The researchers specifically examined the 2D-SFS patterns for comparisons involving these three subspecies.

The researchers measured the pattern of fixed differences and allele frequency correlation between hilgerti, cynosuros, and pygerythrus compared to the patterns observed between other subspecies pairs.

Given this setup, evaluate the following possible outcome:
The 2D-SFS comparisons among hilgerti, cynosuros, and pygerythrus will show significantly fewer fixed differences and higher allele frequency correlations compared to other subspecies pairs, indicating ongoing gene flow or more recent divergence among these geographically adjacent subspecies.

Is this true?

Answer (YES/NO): YES